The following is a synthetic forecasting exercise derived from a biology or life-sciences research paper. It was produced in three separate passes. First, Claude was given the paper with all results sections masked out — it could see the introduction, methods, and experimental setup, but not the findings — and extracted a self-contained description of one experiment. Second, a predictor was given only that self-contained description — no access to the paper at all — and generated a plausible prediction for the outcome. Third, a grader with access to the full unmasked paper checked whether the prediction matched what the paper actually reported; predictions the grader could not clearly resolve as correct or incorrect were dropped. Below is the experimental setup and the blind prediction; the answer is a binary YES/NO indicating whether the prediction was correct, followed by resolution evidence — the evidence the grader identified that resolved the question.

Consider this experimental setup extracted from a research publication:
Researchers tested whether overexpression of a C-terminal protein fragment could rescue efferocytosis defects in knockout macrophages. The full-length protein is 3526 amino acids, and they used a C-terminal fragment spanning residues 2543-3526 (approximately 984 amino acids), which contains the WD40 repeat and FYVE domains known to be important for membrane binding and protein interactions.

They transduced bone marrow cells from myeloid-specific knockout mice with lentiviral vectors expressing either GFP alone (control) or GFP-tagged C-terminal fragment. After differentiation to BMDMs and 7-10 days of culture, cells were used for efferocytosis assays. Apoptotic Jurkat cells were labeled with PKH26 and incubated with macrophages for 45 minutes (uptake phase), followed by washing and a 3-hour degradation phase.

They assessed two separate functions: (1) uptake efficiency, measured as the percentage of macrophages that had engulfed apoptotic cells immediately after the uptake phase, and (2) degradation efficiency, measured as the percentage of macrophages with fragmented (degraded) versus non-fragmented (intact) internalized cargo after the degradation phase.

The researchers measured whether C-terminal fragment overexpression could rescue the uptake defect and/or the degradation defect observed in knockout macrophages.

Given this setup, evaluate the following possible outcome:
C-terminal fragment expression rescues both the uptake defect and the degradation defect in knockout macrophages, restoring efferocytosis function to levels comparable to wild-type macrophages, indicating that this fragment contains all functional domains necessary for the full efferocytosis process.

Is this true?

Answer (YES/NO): NO